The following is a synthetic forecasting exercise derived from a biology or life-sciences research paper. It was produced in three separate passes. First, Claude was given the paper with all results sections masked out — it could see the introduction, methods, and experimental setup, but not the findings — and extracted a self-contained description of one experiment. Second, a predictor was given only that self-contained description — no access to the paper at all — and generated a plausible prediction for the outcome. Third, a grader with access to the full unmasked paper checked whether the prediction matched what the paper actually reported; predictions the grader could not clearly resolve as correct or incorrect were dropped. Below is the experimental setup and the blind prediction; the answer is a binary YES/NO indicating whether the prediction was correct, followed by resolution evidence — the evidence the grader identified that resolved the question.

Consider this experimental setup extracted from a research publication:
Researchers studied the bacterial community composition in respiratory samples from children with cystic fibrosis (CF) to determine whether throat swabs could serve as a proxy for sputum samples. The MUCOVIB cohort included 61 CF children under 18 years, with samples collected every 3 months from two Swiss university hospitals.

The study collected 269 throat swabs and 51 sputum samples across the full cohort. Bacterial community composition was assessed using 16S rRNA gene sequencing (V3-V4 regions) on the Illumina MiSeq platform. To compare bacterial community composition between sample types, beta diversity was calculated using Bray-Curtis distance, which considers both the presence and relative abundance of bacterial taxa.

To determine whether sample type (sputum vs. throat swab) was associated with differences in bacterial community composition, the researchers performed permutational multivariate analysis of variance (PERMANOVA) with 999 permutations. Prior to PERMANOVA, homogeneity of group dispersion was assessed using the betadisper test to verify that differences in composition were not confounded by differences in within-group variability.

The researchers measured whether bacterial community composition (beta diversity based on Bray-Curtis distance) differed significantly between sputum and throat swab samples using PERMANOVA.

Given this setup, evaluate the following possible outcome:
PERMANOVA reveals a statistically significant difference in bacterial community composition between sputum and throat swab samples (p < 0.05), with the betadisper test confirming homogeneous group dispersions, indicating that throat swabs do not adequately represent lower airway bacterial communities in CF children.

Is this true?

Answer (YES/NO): NO